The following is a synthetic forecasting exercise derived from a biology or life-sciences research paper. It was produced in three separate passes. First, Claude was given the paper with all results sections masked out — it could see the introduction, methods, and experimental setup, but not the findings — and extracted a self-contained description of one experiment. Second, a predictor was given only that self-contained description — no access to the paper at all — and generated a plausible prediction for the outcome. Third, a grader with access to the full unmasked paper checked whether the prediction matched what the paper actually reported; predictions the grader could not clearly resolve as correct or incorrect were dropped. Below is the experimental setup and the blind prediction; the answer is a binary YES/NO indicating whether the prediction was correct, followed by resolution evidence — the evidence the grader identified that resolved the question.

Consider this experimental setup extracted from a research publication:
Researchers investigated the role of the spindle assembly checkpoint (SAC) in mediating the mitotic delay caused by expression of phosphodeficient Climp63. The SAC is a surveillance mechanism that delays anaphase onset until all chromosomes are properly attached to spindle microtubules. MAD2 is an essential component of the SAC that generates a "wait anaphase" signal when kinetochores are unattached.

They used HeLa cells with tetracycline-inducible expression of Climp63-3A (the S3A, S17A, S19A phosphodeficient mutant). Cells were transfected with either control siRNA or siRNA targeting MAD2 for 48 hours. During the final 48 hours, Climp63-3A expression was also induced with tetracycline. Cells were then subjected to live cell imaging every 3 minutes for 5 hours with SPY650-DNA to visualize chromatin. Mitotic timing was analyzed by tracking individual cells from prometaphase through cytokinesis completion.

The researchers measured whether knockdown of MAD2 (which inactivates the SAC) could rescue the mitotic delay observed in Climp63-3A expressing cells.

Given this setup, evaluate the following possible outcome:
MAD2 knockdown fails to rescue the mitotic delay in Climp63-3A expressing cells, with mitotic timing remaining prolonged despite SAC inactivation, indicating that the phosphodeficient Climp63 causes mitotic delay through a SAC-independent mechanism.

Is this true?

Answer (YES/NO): NO